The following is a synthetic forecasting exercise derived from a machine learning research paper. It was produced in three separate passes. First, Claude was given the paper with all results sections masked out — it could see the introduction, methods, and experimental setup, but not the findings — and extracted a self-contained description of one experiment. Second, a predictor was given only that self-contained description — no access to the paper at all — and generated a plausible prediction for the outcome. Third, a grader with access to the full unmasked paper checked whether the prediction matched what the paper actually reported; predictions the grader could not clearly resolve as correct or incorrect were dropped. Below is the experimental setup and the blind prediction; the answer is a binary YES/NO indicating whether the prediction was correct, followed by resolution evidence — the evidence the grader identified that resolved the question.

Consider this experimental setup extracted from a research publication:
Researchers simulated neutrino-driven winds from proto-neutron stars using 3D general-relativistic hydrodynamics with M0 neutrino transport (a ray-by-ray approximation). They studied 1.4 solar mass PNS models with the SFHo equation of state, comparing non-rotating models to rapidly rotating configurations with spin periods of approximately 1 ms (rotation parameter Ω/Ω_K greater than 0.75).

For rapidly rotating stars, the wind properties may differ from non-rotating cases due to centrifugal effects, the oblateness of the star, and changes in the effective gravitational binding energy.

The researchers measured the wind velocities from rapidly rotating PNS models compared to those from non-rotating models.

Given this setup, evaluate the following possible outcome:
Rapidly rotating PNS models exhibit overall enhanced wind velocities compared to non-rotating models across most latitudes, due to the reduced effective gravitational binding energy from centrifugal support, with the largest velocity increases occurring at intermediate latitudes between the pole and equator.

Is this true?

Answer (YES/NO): NO